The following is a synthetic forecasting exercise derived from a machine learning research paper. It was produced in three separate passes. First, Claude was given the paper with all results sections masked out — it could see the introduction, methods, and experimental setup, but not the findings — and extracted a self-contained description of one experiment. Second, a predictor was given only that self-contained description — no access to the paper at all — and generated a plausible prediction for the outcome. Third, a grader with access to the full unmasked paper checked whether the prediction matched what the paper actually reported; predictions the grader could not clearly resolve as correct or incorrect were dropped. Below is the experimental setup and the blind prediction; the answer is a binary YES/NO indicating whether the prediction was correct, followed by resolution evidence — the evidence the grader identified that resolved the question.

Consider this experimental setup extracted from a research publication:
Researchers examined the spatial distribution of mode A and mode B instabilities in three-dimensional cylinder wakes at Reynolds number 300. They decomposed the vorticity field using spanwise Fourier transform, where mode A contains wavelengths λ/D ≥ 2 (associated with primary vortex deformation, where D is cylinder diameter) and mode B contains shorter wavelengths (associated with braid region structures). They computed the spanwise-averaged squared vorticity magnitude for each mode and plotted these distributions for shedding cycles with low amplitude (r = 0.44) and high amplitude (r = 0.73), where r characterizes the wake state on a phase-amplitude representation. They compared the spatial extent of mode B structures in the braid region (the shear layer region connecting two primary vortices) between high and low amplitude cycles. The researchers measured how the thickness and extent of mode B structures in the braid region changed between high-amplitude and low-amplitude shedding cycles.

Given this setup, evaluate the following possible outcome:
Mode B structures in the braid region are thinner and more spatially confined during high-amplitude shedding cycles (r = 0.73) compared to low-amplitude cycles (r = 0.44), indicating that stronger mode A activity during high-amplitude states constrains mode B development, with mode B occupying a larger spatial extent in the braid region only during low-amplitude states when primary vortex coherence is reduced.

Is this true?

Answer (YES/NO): YES